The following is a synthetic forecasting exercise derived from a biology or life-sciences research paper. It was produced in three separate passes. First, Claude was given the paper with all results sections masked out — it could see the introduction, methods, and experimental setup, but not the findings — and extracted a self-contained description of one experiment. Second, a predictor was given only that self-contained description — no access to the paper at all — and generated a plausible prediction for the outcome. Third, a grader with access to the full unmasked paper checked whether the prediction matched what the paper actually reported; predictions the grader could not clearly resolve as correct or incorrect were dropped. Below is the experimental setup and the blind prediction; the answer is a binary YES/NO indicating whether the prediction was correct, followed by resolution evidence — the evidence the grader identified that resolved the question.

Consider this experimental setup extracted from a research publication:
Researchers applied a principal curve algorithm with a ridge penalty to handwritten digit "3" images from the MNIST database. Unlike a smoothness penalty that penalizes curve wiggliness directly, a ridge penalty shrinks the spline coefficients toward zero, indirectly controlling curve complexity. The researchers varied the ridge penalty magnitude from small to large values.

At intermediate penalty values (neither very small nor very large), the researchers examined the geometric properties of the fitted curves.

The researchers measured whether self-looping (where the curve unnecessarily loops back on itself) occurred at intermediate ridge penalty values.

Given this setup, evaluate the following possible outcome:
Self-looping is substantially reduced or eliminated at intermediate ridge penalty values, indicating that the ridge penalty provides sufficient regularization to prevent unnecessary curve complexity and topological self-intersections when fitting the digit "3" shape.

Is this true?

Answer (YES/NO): NO